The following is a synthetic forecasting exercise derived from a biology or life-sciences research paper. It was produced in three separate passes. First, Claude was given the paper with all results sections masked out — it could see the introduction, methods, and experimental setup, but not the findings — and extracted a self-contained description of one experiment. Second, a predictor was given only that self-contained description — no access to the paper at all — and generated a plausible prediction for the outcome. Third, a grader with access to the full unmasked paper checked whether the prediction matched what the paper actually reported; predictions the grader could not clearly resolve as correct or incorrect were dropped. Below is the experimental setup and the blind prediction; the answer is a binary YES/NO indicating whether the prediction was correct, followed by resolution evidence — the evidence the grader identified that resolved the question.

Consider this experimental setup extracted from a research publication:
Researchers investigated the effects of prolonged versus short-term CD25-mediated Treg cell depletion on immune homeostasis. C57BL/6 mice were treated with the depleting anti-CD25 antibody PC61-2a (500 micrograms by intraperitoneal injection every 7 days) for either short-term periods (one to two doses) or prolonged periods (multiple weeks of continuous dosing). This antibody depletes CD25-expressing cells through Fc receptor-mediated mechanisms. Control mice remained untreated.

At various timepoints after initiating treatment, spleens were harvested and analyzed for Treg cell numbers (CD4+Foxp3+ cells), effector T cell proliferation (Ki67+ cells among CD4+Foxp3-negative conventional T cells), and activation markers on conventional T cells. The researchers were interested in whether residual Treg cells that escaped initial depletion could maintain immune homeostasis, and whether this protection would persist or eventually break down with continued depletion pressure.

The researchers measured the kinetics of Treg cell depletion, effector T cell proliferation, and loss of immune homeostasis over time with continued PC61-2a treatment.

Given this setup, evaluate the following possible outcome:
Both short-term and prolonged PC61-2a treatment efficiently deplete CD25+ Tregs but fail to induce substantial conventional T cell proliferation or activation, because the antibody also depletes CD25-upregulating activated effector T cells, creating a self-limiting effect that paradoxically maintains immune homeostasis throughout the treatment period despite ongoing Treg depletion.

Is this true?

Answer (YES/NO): NO